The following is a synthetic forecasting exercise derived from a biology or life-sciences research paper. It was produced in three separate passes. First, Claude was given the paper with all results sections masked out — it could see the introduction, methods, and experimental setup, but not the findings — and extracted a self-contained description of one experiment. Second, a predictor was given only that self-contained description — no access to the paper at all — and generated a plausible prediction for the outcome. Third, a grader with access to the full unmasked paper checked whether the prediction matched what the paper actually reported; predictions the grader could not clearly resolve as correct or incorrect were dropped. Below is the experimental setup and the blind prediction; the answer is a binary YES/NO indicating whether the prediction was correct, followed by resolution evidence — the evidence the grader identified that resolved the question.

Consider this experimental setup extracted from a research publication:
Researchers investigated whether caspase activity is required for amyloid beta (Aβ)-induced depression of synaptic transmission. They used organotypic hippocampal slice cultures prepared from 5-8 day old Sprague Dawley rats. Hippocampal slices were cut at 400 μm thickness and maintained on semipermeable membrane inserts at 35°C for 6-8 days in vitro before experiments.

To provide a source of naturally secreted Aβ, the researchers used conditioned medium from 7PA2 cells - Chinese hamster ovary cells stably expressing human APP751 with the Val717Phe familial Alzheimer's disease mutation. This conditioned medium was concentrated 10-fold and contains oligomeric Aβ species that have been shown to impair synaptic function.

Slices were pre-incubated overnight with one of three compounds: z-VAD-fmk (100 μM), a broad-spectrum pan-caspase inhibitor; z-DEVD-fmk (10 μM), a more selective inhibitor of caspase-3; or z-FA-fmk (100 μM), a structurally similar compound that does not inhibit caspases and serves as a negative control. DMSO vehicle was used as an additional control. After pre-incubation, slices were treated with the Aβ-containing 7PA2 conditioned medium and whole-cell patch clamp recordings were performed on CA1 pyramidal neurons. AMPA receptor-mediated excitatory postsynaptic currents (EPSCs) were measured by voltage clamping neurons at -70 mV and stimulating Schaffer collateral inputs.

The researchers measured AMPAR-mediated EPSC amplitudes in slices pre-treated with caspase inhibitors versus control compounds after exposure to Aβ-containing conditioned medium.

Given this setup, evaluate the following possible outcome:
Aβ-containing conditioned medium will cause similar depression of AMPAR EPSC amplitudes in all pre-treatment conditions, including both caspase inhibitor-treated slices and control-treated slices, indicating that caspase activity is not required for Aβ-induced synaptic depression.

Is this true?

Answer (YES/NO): NO